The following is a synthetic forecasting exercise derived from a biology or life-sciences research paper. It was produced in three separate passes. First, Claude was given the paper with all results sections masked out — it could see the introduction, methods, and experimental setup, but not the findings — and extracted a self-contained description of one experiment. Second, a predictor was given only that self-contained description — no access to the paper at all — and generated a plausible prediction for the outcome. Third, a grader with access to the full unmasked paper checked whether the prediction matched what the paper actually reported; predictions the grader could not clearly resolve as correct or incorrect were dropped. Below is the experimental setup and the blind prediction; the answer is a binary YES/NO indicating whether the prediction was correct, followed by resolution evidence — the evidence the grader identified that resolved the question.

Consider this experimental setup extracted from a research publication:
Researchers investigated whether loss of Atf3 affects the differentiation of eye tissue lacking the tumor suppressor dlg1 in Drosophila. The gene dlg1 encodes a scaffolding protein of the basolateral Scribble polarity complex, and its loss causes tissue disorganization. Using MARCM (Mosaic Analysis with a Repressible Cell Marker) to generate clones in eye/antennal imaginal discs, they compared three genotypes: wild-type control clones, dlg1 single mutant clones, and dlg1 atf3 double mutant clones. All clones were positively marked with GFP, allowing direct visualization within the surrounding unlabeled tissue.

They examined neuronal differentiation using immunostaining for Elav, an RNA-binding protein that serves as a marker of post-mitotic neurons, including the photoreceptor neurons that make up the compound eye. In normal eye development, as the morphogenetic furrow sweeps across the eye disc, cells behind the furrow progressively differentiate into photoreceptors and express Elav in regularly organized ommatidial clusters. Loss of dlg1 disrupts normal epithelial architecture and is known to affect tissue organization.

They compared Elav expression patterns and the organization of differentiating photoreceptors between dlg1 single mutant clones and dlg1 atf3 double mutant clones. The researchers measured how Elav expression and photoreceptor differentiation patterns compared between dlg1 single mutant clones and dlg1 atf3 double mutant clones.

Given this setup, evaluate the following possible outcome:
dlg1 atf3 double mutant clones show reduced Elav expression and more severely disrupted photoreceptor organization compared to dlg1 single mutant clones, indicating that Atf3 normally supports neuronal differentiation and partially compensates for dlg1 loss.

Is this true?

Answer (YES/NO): NO